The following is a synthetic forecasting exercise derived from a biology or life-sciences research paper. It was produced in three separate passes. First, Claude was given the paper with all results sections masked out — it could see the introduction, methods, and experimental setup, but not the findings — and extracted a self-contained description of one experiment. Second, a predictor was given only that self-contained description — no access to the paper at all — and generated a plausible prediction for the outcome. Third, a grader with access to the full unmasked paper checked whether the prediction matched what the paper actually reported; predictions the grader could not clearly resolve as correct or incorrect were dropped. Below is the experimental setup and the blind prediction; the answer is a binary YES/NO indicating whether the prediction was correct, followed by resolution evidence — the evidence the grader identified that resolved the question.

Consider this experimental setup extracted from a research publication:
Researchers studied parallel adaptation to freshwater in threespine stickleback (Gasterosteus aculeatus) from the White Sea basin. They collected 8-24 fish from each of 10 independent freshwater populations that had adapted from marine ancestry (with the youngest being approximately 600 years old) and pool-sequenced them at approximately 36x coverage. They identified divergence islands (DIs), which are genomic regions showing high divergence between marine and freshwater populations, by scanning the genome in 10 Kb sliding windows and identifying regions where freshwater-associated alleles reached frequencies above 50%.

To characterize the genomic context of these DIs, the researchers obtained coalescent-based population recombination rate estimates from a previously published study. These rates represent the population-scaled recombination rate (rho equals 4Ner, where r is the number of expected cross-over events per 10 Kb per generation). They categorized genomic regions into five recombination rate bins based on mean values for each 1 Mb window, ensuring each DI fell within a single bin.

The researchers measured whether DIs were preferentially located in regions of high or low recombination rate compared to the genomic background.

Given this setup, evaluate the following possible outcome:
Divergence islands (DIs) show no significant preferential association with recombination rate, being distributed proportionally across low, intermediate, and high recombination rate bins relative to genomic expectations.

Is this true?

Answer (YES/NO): NO